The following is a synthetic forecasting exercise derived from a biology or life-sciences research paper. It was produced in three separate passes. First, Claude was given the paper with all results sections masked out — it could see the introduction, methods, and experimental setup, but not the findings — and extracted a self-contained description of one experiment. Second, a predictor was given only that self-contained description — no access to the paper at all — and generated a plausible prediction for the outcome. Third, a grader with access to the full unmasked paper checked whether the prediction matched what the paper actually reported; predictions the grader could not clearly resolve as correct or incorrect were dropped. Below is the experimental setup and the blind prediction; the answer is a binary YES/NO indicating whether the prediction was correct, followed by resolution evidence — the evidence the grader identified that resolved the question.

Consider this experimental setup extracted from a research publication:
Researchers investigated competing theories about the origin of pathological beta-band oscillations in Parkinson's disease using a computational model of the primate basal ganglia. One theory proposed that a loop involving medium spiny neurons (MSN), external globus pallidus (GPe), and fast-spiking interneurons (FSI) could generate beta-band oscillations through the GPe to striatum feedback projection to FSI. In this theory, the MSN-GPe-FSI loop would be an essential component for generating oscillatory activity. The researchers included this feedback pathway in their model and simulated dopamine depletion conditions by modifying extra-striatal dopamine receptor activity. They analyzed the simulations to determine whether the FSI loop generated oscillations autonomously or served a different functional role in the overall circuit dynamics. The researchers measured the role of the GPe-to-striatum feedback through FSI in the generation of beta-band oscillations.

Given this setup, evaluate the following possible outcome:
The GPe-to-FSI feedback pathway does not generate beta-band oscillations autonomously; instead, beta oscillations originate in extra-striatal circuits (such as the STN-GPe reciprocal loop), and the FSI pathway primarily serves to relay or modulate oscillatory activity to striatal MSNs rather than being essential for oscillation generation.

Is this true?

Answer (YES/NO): YES